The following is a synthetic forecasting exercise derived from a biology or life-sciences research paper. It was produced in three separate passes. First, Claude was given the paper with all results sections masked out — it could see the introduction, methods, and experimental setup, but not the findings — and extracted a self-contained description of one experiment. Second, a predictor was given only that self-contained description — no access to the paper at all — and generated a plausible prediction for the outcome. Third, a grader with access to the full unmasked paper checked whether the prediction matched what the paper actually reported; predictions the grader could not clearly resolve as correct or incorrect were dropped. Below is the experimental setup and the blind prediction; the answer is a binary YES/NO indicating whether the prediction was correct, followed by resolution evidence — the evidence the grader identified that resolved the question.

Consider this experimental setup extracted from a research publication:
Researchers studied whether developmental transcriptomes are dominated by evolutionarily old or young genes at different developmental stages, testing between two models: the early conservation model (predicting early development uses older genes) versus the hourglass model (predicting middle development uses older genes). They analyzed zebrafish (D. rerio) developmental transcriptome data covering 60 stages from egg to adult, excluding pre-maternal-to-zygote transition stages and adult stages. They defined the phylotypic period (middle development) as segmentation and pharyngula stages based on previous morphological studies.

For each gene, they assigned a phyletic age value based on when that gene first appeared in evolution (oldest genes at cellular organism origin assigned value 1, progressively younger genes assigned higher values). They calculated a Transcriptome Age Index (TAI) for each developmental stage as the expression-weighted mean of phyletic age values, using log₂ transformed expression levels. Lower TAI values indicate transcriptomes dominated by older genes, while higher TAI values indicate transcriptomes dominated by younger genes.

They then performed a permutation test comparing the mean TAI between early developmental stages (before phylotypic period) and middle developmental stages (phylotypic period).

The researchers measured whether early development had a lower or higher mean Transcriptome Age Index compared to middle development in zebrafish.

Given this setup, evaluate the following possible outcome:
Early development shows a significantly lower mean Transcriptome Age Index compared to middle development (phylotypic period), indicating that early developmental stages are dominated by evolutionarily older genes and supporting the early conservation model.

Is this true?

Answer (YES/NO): NO